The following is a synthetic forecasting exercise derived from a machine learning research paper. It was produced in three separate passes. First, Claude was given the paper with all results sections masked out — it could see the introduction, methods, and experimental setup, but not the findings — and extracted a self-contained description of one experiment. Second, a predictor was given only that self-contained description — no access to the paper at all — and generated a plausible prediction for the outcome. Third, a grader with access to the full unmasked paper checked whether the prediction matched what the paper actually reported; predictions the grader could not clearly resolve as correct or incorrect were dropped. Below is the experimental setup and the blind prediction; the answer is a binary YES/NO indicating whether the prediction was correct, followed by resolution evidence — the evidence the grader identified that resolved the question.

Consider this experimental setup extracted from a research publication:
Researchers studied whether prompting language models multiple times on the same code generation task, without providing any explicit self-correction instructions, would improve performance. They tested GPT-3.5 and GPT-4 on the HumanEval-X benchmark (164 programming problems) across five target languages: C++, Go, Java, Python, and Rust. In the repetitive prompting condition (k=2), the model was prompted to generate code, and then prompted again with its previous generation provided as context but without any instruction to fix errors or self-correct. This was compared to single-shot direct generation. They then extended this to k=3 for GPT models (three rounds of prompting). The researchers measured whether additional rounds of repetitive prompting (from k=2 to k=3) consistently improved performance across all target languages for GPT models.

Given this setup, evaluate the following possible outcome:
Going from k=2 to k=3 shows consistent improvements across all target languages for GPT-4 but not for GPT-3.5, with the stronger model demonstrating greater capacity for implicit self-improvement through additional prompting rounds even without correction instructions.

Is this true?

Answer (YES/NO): NO